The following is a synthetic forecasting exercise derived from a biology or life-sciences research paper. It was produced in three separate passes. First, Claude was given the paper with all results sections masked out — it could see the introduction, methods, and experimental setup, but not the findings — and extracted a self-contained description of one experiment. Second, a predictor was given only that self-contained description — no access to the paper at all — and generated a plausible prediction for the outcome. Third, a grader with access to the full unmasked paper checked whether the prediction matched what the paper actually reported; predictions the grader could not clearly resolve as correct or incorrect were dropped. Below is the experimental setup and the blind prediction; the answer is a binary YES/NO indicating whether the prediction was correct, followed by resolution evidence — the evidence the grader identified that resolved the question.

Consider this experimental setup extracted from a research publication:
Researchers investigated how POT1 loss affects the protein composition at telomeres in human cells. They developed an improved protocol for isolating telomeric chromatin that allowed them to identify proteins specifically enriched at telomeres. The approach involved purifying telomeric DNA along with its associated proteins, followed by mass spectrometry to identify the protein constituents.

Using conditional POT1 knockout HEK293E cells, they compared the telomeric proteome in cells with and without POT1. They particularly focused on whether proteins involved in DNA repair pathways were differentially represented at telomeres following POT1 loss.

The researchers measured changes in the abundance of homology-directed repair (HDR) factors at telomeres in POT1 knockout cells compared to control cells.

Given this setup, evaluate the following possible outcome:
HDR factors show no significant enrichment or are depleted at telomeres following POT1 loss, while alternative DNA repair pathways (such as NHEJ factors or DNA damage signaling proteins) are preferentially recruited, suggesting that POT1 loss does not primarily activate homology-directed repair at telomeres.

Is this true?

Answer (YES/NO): NO